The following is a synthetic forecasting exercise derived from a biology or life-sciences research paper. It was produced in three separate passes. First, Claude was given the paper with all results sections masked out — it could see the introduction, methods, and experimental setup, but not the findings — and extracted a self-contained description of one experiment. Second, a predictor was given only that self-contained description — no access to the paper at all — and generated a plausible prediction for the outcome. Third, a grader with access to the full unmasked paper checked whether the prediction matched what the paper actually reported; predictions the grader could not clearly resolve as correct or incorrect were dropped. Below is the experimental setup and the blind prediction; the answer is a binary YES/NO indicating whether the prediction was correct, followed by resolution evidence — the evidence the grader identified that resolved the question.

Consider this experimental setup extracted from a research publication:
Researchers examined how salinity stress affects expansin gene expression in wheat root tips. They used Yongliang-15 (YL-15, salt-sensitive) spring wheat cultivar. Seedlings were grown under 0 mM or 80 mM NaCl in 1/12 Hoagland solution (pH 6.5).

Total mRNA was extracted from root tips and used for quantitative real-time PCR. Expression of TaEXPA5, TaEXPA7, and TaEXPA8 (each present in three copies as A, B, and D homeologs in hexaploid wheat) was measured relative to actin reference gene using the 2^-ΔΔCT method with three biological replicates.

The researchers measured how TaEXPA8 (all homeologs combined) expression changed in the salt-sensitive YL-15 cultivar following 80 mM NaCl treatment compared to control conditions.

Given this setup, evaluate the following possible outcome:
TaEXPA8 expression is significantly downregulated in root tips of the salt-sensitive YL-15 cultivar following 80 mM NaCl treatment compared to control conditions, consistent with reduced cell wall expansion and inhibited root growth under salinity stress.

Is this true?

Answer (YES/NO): YES